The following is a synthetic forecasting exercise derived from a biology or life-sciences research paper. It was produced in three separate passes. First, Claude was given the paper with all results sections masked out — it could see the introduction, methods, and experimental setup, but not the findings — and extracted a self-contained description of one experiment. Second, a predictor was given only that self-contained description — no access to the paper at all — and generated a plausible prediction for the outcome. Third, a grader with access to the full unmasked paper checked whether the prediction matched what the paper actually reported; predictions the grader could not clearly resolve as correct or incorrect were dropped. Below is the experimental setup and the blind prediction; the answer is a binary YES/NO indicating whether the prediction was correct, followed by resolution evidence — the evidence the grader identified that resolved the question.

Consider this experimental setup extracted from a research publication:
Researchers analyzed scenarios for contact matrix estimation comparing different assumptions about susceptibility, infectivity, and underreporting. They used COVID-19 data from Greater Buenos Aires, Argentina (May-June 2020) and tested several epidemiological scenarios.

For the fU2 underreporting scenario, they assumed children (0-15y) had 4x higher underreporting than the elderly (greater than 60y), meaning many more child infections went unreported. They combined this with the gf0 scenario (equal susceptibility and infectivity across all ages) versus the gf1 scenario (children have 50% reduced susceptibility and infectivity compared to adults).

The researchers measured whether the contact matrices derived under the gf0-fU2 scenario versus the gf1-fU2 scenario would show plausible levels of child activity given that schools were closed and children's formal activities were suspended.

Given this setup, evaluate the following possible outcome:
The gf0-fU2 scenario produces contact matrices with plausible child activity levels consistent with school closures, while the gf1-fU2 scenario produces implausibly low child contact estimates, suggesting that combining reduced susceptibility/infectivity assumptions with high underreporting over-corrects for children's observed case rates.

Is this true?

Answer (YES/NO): NO